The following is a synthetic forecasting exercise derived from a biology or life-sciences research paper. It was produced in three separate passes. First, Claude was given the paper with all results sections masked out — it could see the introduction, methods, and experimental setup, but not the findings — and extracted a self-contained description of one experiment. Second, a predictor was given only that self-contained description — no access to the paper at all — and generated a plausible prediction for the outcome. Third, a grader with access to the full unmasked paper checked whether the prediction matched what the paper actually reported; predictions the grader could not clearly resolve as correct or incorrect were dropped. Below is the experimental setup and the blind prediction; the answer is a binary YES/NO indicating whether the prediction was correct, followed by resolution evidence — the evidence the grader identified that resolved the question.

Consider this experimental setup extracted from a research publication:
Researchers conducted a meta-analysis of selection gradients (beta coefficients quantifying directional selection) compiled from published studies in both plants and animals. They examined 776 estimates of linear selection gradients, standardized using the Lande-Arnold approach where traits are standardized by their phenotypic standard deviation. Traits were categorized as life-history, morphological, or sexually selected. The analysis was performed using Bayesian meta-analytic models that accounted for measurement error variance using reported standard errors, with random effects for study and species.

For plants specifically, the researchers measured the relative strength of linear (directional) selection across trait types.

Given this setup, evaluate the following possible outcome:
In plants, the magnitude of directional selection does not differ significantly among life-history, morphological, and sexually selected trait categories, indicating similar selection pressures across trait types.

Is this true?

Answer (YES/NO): NO